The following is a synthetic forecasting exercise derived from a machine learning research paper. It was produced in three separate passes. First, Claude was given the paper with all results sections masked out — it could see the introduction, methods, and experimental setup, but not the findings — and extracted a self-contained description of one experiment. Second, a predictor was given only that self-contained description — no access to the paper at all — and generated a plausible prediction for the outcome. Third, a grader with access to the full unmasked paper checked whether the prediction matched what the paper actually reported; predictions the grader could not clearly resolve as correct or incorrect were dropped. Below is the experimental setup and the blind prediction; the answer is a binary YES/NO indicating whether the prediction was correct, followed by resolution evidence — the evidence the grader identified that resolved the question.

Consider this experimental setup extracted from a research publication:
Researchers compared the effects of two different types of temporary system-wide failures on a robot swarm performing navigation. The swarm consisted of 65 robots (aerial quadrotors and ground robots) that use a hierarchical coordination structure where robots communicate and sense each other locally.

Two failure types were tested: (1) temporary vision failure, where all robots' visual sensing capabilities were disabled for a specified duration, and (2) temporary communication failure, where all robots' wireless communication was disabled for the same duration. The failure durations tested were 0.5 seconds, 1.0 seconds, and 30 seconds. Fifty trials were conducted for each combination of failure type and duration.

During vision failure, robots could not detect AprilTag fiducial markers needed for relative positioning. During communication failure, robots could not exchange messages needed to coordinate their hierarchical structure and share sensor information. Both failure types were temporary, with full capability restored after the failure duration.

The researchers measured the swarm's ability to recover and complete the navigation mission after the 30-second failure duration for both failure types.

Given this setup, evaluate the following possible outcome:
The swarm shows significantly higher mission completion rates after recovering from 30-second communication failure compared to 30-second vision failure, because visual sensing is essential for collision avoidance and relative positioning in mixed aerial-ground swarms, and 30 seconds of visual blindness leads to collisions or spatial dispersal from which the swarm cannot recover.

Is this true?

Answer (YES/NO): NO